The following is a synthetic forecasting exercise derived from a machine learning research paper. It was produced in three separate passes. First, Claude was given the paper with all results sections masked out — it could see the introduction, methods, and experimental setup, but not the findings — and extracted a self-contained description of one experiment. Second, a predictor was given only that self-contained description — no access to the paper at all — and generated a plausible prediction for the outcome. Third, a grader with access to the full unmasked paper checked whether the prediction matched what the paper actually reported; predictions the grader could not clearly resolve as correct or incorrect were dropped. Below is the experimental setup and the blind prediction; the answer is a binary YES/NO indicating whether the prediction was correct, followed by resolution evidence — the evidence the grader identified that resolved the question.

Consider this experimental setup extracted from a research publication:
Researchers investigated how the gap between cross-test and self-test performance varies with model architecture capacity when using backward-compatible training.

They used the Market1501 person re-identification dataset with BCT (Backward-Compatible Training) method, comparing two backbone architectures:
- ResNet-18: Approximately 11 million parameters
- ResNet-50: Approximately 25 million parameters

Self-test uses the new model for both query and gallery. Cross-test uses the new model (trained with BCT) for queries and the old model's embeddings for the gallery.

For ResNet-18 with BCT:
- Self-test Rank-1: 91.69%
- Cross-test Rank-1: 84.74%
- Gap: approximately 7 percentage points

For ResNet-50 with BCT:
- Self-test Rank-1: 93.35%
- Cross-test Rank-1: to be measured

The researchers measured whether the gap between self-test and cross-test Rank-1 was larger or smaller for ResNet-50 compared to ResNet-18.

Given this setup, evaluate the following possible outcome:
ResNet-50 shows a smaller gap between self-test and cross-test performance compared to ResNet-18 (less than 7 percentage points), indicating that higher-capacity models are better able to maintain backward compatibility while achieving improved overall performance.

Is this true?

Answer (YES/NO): YES